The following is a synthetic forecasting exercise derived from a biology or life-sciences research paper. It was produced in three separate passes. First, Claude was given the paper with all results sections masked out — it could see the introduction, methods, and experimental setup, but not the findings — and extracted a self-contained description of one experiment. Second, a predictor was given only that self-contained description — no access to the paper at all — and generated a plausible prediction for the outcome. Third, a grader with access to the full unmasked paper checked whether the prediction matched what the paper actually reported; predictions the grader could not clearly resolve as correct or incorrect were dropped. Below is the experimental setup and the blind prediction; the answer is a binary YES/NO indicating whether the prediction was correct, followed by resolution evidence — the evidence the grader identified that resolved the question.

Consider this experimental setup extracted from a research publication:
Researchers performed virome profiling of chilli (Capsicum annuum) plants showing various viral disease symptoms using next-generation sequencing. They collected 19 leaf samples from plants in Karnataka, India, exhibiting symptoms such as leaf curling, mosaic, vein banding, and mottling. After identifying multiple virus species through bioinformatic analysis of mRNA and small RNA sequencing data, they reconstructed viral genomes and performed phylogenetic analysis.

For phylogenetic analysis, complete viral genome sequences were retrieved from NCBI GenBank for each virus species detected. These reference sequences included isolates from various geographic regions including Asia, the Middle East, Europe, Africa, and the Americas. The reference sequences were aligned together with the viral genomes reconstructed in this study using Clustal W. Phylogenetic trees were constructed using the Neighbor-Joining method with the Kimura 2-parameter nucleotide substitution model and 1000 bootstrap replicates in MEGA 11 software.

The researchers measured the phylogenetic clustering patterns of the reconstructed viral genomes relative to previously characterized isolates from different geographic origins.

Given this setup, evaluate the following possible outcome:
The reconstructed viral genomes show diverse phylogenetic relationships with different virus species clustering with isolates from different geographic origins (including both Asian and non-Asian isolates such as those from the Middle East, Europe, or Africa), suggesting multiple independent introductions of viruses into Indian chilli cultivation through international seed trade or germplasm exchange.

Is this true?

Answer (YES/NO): YES